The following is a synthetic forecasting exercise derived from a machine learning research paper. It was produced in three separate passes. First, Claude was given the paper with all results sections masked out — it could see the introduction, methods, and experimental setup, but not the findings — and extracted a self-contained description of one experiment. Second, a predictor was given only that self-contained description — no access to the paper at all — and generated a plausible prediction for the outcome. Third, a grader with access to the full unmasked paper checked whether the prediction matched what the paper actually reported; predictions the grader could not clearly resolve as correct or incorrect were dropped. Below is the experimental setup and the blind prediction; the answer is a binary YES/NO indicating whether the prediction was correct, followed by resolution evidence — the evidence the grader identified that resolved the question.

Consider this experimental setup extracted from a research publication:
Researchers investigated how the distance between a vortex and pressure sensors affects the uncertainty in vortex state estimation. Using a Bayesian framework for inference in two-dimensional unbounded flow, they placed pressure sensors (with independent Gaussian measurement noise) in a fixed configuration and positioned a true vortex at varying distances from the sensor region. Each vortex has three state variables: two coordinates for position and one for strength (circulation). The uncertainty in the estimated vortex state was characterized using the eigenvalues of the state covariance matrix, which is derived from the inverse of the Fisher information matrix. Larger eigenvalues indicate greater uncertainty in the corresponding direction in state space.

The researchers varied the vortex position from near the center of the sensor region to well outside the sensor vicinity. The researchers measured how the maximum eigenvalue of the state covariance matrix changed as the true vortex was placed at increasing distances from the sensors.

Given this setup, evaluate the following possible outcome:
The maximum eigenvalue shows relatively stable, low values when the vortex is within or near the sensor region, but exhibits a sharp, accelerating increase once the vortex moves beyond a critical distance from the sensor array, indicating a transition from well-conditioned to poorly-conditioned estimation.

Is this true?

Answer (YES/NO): YES